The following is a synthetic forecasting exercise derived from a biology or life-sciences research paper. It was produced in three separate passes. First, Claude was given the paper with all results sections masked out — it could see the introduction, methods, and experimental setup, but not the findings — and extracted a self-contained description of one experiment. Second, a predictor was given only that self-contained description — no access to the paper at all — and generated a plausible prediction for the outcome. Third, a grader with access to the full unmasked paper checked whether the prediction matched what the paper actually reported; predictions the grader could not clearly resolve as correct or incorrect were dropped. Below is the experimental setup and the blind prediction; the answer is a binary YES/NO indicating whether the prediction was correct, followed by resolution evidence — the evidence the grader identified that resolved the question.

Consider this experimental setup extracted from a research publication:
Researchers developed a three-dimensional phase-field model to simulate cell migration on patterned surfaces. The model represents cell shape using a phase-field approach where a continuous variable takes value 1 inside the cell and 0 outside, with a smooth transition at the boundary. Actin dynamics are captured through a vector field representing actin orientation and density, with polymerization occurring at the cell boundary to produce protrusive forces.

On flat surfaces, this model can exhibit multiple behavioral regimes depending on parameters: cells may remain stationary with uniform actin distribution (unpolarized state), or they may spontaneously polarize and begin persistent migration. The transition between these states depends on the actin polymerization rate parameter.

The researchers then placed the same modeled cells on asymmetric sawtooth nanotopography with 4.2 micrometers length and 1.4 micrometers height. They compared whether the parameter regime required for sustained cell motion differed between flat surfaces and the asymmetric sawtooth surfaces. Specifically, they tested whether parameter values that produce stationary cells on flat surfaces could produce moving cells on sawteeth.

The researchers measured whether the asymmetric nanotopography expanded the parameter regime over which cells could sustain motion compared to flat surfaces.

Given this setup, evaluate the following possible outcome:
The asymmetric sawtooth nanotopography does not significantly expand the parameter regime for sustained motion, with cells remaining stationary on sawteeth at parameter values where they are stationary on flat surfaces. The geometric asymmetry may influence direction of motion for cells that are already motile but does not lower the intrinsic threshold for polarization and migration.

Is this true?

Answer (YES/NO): NO